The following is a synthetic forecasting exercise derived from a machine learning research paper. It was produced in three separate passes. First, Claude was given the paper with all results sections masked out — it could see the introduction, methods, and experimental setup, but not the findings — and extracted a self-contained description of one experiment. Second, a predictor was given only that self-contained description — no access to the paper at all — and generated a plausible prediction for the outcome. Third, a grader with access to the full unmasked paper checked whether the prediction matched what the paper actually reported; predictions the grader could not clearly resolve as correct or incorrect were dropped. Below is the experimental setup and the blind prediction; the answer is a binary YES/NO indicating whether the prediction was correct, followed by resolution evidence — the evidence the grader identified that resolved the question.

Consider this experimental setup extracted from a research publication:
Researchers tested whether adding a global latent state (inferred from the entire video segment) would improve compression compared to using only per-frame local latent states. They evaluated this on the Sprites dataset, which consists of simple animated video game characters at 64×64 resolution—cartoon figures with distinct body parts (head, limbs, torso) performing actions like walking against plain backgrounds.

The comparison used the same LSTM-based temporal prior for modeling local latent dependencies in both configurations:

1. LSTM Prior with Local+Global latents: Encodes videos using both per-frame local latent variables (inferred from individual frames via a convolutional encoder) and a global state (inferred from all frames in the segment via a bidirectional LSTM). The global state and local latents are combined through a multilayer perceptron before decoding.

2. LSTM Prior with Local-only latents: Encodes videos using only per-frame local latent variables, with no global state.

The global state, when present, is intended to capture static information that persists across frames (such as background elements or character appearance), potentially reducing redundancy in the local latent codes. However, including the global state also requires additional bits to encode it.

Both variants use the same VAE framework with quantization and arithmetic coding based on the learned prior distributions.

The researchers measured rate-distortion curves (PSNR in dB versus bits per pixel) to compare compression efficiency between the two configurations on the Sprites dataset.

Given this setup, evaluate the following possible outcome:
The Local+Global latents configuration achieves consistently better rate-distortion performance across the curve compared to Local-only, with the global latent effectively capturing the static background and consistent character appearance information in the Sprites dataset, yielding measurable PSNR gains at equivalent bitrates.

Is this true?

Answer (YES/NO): YES